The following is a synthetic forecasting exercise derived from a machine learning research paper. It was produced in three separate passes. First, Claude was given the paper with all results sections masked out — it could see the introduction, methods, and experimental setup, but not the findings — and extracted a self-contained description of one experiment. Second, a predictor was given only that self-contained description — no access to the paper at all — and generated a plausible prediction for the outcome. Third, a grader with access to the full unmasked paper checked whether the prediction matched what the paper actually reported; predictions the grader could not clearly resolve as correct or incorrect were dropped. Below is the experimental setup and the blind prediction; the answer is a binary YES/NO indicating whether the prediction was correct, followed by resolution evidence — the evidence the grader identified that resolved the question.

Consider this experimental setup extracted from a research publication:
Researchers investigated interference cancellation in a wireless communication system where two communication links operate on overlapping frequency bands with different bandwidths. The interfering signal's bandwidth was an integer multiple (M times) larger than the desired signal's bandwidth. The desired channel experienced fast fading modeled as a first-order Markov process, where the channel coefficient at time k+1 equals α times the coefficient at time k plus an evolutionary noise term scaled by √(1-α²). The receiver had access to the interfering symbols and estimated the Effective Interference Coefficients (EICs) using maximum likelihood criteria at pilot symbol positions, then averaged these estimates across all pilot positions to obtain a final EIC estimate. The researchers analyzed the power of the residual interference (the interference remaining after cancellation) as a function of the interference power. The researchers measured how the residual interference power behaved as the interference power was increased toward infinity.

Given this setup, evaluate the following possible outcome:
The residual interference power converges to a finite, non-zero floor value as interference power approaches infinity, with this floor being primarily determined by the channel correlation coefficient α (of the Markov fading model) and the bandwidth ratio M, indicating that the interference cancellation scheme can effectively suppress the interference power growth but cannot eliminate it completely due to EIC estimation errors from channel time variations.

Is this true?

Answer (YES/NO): NO